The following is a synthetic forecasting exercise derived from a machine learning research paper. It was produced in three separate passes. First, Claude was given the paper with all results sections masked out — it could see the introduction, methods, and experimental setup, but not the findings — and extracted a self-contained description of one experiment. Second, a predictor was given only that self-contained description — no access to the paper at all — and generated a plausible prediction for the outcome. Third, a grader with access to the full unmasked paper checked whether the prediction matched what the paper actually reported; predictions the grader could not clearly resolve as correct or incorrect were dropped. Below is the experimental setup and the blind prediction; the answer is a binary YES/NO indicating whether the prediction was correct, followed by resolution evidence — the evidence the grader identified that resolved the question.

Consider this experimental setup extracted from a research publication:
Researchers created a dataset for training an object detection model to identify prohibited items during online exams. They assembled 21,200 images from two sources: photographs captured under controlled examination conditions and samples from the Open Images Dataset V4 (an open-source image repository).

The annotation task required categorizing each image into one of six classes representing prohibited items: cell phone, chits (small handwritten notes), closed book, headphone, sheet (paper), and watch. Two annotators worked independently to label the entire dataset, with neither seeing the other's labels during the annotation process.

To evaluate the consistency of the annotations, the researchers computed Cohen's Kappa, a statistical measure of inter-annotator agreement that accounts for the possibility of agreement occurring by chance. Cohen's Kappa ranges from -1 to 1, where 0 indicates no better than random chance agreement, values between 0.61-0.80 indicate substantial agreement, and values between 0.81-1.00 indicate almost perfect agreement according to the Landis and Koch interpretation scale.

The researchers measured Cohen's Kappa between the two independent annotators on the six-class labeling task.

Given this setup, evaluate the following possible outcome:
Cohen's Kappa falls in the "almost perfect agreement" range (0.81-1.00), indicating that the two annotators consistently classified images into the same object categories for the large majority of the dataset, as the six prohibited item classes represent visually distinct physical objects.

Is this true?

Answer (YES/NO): YES